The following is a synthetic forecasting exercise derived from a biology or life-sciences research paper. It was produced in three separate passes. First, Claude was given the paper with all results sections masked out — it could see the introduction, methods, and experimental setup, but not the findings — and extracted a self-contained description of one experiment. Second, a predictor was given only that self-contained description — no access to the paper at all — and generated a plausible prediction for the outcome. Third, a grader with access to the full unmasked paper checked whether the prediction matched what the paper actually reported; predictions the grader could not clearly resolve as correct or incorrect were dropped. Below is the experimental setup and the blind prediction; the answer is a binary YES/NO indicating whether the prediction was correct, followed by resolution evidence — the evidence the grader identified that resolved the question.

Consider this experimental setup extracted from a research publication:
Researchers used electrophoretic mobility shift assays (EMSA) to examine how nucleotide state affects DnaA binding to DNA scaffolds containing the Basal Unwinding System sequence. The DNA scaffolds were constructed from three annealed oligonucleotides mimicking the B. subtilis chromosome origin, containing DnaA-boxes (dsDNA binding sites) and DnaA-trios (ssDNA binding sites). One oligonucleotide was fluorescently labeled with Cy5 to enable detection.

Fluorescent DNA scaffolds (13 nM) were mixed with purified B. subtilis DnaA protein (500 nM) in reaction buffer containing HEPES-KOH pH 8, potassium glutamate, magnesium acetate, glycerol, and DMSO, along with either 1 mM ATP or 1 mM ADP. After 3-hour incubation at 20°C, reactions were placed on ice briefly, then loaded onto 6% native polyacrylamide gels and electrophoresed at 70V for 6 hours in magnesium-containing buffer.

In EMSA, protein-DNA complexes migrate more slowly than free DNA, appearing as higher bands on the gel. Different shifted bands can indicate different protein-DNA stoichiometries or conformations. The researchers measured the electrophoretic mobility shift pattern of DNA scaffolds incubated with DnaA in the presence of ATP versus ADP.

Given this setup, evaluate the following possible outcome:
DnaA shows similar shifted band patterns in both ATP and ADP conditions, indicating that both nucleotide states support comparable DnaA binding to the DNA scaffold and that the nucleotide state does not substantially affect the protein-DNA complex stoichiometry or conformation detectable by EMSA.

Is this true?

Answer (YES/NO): NO